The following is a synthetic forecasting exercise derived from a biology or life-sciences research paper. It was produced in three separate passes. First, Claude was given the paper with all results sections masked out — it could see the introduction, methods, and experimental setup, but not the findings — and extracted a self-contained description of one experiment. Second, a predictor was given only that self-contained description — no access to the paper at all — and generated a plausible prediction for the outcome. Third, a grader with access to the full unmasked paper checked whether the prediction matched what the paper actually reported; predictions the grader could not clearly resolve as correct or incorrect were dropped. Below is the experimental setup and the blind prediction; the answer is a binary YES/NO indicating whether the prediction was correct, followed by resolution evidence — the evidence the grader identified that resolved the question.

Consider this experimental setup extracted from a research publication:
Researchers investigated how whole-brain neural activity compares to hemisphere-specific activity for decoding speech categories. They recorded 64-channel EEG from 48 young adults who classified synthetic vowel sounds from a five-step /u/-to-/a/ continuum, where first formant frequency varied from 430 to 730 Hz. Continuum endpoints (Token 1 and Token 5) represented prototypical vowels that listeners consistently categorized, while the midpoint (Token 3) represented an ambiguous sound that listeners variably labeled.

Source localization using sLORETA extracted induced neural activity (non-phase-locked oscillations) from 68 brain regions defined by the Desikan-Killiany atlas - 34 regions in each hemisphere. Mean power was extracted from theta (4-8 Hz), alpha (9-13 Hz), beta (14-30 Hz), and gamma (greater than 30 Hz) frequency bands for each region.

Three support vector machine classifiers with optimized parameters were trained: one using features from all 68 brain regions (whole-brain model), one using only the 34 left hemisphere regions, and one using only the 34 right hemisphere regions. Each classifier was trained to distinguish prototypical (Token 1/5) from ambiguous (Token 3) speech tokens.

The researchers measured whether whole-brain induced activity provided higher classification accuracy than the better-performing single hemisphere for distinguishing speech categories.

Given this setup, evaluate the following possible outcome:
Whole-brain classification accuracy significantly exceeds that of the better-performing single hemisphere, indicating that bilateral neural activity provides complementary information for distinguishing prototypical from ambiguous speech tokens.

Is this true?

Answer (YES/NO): YES